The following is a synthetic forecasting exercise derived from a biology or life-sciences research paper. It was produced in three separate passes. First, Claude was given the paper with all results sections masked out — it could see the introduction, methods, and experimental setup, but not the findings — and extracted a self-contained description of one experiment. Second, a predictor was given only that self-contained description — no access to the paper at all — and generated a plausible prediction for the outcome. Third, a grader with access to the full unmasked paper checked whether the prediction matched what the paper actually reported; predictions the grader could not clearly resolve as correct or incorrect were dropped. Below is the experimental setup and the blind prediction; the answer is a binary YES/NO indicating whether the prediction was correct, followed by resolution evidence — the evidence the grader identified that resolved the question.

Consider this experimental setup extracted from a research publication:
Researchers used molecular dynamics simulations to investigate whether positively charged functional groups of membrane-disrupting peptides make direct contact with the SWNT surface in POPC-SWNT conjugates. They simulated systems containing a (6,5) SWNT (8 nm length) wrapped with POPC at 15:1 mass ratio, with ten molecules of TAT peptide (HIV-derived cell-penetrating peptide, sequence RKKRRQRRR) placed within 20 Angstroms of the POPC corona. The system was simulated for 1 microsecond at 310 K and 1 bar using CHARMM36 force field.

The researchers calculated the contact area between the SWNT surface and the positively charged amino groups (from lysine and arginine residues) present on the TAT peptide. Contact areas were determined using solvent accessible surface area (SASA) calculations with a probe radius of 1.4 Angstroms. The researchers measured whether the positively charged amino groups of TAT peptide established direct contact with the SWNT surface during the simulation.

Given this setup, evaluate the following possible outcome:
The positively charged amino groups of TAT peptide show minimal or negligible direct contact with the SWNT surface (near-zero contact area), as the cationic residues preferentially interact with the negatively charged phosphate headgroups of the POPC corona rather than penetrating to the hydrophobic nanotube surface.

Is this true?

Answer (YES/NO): NO